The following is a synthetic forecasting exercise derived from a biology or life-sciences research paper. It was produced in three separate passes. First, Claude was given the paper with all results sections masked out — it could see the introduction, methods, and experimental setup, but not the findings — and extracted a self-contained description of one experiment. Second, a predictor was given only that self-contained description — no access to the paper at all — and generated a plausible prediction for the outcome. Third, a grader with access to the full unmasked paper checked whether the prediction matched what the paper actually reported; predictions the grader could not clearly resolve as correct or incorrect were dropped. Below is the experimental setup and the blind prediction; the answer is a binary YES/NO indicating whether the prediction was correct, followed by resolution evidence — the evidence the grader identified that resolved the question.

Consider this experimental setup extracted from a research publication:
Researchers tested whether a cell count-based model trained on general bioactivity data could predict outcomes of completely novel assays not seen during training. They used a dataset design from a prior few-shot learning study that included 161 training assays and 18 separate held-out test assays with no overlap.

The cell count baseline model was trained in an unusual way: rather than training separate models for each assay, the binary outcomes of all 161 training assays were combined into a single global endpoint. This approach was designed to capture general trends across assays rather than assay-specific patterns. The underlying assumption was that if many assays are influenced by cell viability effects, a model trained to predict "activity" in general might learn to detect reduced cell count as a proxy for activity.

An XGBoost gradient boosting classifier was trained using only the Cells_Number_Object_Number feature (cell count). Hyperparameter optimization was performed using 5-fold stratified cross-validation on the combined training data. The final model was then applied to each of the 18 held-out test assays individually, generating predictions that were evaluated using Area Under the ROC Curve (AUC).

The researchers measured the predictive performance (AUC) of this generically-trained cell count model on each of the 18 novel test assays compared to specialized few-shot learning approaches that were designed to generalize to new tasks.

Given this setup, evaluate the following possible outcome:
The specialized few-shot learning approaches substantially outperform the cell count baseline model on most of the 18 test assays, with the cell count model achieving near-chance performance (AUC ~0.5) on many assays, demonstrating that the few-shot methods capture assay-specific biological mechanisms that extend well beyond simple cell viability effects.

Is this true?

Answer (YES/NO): NO